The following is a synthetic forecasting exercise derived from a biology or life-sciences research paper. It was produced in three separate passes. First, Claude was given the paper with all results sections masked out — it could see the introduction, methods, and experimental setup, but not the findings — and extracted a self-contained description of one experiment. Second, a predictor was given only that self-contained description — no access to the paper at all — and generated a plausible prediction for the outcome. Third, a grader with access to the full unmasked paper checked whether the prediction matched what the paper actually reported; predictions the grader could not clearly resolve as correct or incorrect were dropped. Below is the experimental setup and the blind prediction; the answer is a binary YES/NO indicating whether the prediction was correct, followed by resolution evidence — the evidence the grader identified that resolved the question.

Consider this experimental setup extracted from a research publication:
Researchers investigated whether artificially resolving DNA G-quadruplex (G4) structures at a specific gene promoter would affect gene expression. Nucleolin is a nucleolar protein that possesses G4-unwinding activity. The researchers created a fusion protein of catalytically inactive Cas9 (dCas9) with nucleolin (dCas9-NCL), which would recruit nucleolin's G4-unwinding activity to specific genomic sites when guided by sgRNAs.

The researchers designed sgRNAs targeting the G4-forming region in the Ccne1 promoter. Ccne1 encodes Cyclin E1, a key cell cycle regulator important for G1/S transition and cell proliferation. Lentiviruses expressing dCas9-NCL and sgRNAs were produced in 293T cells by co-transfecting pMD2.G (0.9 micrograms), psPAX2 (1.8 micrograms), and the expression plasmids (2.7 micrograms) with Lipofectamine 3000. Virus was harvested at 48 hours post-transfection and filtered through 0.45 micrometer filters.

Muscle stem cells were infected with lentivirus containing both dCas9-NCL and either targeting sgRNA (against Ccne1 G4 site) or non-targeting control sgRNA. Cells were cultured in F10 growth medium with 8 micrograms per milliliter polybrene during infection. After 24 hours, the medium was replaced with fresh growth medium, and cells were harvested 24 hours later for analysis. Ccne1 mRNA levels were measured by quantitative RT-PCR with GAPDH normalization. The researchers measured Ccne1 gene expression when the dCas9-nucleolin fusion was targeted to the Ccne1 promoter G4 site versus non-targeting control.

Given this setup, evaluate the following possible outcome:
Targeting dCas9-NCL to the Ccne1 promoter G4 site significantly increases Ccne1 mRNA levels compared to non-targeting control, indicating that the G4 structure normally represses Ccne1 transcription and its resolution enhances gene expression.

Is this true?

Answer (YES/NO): NO